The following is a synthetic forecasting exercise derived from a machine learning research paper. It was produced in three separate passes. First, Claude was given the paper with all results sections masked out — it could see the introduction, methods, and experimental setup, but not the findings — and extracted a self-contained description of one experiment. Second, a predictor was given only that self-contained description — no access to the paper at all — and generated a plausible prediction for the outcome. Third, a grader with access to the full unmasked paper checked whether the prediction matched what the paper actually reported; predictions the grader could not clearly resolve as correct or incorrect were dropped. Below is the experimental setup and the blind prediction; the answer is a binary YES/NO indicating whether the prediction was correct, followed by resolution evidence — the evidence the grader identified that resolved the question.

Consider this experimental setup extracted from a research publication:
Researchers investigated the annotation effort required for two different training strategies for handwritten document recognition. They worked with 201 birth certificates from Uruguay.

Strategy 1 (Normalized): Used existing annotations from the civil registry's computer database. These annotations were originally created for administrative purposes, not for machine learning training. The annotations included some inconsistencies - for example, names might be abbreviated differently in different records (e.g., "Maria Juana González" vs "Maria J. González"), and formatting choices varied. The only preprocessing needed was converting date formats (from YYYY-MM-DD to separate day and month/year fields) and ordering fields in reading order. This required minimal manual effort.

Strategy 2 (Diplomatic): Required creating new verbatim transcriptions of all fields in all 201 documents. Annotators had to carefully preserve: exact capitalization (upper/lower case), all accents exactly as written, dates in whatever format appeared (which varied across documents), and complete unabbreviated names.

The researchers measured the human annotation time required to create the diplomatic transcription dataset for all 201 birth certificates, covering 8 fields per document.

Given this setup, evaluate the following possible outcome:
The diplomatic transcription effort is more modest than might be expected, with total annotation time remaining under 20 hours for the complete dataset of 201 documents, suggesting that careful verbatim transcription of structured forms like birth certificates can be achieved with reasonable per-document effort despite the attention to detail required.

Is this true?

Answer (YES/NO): YES